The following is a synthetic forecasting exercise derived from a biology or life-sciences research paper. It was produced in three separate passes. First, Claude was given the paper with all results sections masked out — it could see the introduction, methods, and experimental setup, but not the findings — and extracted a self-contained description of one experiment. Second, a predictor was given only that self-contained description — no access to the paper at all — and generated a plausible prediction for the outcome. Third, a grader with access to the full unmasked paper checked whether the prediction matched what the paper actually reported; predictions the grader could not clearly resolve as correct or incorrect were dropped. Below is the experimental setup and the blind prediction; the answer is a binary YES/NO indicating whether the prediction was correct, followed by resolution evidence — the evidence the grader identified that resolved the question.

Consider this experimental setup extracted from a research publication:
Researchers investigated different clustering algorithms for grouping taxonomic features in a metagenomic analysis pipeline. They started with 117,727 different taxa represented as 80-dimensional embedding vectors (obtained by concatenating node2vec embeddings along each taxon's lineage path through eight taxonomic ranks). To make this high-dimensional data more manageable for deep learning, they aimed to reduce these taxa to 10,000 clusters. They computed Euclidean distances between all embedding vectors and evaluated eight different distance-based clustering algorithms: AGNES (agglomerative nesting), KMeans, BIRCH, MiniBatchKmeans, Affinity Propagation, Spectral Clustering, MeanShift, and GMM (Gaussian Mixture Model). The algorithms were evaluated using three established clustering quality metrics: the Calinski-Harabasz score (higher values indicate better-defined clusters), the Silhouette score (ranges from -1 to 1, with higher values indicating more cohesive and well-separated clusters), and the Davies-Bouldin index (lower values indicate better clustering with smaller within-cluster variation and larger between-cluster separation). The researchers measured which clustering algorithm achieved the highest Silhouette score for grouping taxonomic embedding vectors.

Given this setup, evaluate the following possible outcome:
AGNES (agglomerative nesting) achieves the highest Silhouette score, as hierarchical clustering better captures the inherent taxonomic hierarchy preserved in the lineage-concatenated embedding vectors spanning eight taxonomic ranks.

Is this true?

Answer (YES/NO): YES